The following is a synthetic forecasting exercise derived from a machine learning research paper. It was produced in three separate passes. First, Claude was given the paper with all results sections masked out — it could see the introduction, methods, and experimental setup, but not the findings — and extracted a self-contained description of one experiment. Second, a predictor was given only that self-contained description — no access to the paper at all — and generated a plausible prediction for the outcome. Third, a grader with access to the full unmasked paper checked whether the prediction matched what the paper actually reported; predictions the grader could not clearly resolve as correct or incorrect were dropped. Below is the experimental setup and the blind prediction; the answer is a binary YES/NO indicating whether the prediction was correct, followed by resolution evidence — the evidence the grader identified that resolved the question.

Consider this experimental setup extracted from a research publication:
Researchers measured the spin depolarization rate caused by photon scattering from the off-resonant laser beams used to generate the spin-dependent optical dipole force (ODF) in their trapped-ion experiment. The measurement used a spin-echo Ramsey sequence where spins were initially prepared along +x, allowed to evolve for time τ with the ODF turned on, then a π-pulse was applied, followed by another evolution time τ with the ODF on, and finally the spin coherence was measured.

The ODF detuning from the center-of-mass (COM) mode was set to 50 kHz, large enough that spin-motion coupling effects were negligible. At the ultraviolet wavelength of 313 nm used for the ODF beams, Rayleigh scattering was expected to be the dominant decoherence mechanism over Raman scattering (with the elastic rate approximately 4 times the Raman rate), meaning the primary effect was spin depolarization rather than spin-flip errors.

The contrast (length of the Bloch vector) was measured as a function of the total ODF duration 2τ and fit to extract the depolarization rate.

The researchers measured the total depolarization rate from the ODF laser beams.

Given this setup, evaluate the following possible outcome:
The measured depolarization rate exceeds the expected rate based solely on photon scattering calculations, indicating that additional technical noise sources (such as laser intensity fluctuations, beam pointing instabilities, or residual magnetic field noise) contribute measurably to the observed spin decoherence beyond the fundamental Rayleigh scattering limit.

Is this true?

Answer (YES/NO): NO